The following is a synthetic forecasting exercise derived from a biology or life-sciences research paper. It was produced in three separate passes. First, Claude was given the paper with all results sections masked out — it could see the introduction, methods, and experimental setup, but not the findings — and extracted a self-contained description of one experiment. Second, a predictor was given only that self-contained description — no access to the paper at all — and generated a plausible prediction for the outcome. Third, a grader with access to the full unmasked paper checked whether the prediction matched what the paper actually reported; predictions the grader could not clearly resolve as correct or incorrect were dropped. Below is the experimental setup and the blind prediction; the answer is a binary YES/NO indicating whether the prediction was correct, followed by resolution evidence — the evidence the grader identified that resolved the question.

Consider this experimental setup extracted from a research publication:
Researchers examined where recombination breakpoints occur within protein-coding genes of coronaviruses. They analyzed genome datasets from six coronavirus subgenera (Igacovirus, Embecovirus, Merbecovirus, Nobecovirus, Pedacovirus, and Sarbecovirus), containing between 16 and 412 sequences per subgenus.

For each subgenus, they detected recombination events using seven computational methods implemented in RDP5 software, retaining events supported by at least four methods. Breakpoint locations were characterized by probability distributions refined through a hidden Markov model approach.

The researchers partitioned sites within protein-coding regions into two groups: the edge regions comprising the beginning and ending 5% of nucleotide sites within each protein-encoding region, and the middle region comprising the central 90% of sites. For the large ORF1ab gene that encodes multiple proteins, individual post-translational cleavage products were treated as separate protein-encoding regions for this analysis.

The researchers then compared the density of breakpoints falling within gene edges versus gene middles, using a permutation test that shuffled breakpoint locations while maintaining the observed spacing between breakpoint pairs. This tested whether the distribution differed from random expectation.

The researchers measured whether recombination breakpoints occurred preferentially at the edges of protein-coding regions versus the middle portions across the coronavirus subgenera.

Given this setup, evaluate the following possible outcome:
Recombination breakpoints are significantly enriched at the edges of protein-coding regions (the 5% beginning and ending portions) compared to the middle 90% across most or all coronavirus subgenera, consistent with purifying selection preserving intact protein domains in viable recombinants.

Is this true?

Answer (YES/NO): YES